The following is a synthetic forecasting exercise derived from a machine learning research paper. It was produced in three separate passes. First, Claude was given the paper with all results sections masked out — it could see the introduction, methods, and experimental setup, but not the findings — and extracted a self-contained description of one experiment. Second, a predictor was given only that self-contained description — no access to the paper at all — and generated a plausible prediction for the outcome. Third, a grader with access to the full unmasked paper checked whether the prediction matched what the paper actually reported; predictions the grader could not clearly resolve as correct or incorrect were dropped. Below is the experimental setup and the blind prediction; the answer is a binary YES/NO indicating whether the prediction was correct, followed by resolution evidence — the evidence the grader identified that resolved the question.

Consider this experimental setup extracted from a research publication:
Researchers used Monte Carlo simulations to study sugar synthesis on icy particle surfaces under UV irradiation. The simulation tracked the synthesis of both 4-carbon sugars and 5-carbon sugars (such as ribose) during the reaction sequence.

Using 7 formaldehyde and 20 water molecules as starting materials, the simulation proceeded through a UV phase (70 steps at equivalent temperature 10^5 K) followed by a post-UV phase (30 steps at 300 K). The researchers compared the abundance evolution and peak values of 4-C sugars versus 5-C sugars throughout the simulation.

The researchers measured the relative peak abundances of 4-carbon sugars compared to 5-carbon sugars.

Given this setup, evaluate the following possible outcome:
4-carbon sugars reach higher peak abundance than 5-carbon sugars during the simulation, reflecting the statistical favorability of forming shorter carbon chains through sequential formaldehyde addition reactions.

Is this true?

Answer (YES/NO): NO